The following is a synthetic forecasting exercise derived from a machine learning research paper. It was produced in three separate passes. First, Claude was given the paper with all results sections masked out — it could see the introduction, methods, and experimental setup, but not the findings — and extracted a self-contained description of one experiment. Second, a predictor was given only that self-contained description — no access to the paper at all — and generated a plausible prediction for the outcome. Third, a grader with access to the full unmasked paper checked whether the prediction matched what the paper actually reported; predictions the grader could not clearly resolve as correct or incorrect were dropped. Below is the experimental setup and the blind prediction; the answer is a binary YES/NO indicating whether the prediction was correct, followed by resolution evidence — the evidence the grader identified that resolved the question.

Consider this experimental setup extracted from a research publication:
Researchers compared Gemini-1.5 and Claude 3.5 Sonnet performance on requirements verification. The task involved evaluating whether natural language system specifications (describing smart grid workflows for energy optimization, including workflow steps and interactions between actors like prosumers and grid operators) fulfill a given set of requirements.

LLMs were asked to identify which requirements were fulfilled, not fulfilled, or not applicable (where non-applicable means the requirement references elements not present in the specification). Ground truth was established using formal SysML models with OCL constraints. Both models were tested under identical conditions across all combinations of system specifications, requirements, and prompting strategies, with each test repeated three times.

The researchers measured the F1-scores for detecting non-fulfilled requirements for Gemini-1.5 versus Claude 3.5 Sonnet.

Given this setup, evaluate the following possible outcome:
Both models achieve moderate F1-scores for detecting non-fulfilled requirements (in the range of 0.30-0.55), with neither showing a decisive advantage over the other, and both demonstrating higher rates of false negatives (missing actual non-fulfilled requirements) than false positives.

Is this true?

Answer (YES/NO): NO